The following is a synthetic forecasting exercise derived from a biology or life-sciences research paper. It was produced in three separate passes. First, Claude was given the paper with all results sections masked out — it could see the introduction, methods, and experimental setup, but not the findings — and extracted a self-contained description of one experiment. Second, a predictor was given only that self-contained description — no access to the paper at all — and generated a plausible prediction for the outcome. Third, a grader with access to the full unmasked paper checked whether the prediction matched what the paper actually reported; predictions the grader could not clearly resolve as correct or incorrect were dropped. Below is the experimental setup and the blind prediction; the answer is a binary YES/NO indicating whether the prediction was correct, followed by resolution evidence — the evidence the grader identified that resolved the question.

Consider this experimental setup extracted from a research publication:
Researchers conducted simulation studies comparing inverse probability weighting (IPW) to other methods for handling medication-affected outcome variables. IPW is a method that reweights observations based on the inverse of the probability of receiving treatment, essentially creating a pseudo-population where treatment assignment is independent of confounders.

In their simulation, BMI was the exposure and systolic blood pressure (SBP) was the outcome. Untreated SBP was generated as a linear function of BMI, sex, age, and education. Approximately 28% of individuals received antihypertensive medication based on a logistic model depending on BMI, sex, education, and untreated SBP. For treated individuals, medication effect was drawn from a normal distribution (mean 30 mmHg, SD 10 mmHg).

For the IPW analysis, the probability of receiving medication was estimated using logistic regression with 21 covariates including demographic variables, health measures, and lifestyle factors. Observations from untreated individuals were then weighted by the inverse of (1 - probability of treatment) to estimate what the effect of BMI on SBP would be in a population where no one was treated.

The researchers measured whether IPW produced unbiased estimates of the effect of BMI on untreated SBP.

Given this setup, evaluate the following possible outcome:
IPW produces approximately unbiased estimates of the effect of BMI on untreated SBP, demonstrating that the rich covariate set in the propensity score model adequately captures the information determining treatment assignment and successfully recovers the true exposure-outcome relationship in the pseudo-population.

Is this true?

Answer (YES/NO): NO